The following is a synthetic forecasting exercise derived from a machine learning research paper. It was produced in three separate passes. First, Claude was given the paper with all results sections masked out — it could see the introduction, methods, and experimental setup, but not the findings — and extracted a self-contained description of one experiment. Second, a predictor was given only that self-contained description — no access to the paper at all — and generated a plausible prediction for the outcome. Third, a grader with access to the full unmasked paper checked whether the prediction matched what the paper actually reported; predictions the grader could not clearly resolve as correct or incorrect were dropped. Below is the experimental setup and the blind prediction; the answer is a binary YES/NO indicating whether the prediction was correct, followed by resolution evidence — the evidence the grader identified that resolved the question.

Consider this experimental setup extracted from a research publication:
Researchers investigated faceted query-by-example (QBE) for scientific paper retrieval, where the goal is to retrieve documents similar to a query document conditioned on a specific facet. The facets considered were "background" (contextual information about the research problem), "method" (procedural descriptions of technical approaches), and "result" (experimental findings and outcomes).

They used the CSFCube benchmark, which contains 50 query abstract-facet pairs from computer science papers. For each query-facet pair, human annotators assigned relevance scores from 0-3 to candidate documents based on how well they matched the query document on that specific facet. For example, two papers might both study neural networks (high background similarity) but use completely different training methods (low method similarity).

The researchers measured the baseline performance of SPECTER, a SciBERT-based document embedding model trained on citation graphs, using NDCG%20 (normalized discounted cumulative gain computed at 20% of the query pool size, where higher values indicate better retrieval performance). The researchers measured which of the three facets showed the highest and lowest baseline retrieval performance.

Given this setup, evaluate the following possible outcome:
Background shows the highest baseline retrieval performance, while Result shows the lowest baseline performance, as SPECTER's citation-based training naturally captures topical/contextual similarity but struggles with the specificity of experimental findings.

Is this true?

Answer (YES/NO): NO